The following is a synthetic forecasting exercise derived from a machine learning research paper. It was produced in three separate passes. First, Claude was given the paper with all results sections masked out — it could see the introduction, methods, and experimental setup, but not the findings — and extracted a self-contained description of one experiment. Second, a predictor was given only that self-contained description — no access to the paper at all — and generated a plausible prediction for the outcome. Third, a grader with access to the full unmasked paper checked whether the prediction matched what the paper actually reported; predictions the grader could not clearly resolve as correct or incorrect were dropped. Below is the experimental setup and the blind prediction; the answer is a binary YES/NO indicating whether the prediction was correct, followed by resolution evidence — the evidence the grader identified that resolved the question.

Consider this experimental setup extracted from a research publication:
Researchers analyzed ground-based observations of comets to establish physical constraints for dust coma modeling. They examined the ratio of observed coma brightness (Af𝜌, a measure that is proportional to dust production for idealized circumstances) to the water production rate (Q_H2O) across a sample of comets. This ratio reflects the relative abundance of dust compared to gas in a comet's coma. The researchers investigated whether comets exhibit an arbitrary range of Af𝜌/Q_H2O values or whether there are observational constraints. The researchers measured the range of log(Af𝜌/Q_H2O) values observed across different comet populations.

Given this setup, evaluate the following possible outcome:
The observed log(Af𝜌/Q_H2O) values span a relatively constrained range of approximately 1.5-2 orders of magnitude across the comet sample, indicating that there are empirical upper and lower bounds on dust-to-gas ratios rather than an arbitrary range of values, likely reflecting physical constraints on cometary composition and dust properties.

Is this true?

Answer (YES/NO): YES